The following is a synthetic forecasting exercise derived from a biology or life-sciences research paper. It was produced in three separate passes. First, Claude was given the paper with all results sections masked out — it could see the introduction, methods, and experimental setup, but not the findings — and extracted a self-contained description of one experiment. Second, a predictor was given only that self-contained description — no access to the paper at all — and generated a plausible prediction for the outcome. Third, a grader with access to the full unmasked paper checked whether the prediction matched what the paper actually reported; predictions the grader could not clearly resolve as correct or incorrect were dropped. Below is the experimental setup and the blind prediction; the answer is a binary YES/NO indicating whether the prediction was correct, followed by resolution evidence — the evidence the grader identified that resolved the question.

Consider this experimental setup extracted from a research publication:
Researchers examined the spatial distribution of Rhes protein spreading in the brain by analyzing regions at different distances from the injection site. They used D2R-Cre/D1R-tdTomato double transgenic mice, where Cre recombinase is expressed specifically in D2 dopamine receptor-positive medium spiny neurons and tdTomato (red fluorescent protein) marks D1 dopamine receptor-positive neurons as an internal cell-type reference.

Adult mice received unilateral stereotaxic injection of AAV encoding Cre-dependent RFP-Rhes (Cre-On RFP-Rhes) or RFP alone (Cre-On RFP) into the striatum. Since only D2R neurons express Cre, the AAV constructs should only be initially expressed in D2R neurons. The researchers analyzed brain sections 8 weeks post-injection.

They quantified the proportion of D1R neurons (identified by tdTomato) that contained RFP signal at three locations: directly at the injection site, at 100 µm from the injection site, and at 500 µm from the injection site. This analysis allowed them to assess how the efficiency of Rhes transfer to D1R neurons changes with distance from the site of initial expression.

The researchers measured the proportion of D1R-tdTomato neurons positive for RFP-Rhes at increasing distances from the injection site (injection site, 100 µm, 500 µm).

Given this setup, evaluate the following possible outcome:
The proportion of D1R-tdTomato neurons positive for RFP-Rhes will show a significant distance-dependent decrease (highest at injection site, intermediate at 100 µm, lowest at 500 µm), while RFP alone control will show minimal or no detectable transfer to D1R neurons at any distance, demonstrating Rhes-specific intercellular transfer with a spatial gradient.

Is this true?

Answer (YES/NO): NO